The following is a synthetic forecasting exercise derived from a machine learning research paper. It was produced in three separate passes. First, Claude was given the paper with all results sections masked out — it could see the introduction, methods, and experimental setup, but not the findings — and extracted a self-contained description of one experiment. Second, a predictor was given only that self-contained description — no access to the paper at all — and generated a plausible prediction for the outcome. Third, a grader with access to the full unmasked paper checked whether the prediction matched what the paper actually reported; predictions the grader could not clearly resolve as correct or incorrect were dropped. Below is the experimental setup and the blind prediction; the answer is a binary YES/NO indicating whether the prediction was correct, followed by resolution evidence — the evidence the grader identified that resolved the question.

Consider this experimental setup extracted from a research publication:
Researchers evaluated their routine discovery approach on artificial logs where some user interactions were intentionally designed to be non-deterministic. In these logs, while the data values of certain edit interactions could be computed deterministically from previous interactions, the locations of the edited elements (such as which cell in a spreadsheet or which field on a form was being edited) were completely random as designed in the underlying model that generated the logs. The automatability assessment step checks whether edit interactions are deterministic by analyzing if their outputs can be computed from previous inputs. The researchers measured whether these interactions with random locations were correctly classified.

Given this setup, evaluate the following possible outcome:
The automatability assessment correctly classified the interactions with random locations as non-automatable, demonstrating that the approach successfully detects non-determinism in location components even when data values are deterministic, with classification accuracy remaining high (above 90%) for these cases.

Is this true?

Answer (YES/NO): NO